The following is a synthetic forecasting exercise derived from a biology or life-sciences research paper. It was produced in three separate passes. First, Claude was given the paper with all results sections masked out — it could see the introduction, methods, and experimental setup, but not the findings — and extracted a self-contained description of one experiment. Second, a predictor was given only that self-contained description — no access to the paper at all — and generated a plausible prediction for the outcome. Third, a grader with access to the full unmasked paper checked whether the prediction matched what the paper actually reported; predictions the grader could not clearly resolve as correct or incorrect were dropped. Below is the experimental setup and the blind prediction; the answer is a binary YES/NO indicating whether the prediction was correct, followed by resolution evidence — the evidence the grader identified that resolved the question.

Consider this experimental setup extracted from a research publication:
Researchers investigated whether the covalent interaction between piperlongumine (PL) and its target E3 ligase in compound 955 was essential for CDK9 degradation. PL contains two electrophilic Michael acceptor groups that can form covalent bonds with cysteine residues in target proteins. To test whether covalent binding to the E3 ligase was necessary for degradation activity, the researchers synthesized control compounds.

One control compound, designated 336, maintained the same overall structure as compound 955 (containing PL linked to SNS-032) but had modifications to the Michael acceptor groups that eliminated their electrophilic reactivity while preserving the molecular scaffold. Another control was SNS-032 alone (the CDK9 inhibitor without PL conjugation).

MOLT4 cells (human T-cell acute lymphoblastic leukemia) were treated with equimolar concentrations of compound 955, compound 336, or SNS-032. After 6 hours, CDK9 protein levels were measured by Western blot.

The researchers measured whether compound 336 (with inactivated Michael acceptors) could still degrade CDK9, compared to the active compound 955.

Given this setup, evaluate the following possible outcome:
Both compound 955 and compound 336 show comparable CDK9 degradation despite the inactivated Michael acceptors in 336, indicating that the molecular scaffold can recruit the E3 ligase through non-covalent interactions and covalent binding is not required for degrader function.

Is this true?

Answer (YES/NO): NO